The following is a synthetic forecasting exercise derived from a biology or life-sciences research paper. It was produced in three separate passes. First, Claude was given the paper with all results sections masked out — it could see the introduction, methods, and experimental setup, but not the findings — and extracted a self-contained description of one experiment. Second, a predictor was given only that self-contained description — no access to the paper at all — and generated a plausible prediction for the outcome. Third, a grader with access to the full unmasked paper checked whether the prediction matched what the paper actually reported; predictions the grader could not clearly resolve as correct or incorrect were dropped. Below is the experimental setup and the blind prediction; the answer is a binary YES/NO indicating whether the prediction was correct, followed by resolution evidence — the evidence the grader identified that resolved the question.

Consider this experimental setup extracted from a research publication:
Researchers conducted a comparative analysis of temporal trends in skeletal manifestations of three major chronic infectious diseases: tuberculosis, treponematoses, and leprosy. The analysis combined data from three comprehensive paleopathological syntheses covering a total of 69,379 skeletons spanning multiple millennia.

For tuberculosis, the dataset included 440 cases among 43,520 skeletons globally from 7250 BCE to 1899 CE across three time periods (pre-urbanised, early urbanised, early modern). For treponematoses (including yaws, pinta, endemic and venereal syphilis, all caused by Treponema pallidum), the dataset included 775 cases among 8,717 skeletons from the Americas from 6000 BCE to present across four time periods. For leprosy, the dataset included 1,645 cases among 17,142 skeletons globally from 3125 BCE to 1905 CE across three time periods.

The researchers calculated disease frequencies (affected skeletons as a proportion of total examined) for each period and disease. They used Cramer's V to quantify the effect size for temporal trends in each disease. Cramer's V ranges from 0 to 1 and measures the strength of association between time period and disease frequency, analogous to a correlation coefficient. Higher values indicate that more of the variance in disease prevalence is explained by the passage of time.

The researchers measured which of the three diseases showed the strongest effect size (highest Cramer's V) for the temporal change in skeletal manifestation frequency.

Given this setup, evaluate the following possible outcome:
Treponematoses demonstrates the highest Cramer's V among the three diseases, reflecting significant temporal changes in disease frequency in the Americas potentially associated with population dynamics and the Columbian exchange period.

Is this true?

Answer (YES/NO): NO